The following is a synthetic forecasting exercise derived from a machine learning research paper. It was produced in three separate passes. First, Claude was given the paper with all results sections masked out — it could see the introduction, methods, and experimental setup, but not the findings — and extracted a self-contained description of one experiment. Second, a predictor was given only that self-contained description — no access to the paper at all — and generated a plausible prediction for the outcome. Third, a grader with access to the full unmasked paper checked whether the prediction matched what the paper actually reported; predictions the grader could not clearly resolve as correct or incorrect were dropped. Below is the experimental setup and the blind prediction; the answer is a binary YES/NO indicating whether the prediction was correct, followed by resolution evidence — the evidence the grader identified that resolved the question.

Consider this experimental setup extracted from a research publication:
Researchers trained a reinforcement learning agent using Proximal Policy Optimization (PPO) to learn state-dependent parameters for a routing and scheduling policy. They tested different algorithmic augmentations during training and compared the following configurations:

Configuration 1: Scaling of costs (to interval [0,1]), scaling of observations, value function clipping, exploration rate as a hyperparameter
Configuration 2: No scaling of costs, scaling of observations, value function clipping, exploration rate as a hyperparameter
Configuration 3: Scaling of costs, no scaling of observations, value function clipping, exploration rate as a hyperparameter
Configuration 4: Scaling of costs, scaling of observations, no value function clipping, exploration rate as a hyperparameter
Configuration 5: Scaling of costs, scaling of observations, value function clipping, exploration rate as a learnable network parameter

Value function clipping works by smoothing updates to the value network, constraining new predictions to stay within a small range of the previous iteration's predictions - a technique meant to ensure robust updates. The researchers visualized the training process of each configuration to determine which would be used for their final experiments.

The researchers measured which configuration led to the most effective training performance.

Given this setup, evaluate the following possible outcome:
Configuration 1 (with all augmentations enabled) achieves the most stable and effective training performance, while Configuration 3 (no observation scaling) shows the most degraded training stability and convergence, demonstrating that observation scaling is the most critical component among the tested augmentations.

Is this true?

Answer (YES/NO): NO